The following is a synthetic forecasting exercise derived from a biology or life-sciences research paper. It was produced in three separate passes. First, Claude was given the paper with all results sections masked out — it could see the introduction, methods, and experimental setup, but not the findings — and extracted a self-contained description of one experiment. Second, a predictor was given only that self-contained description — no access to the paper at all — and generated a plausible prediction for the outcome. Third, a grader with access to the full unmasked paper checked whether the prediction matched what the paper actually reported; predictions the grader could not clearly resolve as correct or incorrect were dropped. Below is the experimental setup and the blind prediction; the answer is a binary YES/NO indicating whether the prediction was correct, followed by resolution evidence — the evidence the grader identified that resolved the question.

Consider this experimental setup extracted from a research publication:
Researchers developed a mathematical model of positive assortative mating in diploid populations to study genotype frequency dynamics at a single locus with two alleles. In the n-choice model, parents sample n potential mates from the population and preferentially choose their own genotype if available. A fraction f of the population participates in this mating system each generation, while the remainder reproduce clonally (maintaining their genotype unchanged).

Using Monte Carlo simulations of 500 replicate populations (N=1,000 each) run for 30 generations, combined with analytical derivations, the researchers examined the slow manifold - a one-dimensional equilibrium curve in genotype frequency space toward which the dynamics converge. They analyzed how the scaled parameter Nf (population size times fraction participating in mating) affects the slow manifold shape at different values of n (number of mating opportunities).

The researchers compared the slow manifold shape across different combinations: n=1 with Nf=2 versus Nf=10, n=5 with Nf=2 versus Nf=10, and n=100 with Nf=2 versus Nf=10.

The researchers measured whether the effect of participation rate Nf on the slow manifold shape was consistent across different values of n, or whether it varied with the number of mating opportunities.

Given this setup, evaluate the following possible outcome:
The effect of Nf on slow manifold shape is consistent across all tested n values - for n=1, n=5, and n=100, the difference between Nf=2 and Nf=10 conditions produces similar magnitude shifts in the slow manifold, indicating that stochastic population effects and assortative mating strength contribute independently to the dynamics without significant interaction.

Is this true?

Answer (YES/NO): NO